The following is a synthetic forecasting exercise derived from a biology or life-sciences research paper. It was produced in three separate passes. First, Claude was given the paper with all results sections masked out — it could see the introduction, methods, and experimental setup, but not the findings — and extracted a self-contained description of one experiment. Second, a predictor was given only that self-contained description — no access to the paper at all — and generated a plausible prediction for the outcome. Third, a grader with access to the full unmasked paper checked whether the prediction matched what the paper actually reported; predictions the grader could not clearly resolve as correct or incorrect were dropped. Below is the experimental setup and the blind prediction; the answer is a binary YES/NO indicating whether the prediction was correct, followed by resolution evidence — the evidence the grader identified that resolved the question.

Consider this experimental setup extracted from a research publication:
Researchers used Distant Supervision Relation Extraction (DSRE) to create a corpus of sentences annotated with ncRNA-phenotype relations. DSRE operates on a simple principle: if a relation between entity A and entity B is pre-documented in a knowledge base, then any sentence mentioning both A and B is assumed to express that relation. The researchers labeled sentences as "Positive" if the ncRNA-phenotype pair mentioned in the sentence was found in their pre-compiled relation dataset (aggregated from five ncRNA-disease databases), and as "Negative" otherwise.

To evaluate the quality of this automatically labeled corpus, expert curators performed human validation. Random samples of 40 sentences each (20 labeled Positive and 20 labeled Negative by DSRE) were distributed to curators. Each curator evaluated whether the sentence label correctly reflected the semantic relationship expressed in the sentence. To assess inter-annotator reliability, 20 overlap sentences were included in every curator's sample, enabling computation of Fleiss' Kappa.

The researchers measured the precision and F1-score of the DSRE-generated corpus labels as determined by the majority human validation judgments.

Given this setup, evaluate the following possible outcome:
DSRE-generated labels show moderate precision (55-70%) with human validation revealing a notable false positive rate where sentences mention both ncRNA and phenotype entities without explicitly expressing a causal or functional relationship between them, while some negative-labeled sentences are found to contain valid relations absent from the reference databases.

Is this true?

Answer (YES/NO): NO